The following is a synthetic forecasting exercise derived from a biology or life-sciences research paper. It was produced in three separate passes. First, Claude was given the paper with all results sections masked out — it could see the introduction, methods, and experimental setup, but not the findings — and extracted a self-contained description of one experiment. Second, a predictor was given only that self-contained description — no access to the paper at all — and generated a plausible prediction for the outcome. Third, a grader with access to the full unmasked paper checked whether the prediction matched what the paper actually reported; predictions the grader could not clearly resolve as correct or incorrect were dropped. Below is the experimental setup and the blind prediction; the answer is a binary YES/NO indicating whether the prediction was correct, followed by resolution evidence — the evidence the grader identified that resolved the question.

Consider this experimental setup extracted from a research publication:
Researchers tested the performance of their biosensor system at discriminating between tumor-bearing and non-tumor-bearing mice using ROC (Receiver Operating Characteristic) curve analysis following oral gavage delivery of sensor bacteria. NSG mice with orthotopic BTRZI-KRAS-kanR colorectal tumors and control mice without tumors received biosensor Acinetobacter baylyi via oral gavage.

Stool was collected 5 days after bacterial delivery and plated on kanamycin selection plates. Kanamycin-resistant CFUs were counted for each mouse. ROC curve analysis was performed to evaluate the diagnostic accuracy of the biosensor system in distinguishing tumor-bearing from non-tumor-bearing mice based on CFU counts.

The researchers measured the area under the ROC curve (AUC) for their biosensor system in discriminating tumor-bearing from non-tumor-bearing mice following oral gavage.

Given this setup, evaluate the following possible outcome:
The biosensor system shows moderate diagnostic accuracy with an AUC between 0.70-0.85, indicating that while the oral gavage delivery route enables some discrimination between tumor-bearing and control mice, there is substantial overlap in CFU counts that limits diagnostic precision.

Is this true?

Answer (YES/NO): NO